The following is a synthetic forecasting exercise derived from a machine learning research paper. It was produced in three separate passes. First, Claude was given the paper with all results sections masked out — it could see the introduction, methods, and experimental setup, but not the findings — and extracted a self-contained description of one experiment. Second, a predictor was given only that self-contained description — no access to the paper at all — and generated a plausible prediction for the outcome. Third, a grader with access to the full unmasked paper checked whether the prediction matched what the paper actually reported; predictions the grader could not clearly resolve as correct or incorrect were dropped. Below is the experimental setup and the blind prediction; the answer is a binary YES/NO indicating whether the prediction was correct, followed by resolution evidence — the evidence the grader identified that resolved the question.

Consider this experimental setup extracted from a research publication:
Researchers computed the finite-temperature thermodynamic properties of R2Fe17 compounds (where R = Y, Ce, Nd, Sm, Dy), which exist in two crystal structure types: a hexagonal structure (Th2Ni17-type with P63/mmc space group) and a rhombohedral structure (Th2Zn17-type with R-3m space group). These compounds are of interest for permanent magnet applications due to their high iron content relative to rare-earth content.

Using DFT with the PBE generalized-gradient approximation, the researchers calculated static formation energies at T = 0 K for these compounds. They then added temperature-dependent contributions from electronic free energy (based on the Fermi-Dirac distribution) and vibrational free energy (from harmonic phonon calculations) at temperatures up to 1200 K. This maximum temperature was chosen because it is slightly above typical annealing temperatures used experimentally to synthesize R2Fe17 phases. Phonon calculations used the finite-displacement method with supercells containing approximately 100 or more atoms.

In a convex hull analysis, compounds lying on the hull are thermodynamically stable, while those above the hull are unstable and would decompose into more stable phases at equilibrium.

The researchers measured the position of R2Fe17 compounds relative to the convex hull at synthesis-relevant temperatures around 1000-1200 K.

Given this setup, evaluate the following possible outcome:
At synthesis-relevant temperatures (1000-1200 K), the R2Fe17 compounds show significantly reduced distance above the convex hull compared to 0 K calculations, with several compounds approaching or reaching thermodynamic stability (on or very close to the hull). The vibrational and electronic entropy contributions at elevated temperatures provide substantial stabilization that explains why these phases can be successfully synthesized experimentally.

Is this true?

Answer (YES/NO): YES